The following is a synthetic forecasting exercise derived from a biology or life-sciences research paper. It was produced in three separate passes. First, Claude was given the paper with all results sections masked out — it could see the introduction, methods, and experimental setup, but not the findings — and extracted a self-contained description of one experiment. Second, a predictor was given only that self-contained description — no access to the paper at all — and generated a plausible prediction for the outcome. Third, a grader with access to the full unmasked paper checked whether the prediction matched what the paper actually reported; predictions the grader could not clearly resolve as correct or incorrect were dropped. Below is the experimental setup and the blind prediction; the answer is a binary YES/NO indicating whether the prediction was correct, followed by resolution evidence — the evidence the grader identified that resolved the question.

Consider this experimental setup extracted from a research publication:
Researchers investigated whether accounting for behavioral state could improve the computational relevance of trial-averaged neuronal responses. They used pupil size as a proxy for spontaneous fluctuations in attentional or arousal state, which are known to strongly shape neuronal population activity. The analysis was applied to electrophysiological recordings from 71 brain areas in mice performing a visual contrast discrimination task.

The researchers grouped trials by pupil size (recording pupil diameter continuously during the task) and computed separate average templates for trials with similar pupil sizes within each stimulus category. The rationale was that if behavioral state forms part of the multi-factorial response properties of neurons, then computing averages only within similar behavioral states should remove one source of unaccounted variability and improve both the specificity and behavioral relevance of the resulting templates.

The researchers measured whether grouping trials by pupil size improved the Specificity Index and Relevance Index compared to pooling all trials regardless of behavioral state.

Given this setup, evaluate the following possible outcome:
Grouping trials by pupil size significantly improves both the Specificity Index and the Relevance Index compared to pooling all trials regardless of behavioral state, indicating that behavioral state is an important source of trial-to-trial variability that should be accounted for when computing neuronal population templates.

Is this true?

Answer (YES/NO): NO